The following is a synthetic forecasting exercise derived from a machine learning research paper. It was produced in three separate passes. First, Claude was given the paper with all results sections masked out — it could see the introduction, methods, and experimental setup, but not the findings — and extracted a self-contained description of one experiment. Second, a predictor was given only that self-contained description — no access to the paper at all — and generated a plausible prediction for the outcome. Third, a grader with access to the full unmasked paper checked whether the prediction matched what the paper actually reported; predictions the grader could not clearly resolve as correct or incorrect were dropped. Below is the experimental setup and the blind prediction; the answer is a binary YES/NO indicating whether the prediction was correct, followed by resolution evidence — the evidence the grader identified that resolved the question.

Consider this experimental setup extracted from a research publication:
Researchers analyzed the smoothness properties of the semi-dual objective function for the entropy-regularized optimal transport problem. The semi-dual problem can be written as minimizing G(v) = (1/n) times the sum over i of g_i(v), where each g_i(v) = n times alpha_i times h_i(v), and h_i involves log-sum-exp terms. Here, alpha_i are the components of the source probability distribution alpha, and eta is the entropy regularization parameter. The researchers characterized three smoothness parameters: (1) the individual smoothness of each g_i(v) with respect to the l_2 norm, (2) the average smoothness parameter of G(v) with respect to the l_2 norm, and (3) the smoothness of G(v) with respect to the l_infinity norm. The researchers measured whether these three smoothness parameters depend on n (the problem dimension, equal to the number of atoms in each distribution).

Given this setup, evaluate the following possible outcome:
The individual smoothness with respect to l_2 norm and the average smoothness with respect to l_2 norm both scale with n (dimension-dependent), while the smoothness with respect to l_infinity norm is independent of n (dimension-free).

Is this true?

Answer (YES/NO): NO